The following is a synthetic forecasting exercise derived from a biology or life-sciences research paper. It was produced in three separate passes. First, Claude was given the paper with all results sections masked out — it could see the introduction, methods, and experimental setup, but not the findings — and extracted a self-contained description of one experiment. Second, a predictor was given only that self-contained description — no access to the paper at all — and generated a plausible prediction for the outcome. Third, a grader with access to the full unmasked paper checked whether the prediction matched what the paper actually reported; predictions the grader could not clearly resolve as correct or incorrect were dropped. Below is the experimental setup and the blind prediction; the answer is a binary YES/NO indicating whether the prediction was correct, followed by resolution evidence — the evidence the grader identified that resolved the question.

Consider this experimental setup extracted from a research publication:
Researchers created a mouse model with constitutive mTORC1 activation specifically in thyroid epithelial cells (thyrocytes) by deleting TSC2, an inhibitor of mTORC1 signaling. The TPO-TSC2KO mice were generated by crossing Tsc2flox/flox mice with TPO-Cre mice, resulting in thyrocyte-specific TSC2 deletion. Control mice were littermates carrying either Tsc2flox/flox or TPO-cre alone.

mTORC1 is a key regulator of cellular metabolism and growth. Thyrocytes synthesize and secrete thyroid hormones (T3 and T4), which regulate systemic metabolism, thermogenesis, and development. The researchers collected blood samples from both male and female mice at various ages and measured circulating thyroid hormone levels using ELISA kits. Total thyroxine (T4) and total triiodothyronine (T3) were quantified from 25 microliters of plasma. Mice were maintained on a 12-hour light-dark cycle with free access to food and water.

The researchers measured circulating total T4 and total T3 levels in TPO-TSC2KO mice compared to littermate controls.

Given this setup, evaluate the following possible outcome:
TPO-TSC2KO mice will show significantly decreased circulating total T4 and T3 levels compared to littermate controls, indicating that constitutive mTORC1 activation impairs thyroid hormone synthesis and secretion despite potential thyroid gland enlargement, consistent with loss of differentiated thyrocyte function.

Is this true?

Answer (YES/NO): NO